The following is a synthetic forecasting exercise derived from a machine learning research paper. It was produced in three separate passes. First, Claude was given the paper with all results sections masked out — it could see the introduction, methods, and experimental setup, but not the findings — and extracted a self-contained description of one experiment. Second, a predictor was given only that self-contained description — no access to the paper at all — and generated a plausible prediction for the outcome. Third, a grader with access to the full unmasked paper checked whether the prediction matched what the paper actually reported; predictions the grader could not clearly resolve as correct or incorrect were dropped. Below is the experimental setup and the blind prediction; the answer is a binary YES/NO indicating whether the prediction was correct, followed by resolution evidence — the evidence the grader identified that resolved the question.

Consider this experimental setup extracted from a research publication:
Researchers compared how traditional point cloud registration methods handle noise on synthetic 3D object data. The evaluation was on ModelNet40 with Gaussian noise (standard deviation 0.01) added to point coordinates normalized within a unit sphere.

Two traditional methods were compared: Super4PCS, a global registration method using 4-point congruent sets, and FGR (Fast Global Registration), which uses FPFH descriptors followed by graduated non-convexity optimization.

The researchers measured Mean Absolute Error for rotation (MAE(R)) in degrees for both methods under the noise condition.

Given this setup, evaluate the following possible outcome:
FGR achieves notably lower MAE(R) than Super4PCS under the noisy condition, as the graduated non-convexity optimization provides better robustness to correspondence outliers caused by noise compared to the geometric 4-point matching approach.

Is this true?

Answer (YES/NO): YES